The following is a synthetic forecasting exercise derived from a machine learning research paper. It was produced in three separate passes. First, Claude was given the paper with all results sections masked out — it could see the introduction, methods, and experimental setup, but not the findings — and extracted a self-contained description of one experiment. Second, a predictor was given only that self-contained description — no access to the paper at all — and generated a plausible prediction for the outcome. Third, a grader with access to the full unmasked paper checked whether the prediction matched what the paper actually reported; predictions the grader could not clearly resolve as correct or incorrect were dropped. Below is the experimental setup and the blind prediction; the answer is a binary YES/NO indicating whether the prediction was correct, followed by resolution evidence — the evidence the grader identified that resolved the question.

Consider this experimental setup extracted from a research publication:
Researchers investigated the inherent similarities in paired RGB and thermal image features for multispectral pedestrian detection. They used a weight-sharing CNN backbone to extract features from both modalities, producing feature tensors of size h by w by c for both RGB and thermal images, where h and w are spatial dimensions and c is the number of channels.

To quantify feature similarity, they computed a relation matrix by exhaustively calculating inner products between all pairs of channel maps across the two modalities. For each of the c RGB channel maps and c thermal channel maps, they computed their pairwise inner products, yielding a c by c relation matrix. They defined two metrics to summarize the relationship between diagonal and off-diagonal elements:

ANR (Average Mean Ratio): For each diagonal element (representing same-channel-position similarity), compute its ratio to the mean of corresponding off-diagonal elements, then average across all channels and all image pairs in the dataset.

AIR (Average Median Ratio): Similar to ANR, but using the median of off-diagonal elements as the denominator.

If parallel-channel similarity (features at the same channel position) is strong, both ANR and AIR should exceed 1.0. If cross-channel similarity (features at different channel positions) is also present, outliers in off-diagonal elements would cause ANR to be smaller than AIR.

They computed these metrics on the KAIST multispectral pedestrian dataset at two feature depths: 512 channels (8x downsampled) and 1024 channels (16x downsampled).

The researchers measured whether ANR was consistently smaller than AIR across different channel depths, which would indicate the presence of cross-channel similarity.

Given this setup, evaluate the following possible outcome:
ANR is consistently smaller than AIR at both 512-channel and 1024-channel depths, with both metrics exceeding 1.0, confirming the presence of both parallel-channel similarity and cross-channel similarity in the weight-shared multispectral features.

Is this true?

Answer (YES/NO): YES